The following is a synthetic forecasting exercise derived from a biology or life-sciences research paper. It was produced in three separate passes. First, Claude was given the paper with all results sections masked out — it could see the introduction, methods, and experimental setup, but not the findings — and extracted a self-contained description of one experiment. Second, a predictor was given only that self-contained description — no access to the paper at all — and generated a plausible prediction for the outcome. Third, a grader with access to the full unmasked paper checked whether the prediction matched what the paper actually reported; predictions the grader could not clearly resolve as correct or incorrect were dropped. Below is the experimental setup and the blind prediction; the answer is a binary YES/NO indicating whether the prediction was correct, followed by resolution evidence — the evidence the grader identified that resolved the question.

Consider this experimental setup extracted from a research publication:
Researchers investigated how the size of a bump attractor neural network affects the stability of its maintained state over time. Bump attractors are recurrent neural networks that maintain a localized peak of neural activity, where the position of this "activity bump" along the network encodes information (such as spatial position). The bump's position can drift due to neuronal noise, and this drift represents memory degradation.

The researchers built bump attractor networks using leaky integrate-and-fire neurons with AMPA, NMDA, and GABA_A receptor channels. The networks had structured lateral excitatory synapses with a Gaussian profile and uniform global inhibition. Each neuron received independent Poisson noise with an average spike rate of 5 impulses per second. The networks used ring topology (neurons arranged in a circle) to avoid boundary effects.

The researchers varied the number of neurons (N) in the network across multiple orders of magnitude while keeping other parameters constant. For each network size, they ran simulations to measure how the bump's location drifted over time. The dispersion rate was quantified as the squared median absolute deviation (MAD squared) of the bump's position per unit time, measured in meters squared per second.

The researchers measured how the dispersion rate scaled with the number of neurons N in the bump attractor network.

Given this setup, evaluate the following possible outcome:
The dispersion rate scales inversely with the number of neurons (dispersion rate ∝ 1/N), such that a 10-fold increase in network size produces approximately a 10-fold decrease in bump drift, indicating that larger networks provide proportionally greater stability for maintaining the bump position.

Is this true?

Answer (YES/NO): YES